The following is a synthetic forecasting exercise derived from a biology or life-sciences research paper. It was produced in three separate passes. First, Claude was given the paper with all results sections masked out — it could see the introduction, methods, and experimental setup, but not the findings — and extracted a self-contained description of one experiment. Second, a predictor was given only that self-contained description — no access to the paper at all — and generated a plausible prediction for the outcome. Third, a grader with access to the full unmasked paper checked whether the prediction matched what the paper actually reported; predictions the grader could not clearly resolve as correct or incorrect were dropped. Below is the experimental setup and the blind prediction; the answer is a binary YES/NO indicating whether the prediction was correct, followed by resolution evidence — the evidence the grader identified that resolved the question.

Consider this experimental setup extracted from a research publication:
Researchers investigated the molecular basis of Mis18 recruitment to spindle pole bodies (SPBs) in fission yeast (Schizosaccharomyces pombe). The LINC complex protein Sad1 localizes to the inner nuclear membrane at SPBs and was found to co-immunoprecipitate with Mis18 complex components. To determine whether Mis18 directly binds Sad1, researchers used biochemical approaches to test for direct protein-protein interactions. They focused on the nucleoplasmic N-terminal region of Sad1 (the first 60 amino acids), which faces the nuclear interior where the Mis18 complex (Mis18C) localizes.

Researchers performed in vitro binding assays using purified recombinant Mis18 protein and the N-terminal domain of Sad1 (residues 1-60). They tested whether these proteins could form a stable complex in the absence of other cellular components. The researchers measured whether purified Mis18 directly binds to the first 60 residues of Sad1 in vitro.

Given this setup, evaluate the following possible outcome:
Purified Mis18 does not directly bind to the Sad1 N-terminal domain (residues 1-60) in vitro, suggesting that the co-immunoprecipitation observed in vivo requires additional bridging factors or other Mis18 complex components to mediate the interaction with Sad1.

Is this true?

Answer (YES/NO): NO